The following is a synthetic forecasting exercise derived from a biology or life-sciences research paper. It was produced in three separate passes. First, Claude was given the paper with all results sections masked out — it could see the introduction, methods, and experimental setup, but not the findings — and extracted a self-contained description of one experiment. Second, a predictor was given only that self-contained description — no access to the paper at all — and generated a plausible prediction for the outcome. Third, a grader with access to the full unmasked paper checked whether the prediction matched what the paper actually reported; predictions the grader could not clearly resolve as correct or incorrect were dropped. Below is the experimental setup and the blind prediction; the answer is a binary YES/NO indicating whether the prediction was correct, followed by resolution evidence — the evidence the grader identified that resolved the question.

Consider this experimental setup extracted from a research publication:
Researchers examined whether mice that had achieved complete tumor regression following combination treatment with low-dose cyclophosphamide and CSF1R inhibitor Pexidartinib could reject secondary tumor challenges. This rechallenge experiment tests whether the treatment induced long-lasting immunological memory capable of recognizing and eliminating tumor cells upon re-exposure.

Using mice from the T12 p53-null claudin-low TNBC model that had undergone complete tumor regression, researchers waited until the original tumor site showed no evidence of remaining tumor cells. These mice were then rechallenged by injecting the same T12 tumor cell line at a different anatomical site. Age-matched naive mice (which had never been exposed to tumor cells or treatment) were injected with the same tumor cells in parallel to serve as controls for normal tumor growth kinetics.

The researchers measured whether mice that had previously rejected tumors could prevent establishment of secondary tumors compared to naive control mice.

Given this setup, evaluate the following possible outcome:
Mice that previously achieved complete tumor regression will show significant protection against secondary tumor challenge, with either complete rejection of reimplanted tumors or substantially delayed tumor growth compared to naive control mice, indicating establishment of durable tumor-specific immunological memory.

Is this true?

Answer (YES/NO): YES